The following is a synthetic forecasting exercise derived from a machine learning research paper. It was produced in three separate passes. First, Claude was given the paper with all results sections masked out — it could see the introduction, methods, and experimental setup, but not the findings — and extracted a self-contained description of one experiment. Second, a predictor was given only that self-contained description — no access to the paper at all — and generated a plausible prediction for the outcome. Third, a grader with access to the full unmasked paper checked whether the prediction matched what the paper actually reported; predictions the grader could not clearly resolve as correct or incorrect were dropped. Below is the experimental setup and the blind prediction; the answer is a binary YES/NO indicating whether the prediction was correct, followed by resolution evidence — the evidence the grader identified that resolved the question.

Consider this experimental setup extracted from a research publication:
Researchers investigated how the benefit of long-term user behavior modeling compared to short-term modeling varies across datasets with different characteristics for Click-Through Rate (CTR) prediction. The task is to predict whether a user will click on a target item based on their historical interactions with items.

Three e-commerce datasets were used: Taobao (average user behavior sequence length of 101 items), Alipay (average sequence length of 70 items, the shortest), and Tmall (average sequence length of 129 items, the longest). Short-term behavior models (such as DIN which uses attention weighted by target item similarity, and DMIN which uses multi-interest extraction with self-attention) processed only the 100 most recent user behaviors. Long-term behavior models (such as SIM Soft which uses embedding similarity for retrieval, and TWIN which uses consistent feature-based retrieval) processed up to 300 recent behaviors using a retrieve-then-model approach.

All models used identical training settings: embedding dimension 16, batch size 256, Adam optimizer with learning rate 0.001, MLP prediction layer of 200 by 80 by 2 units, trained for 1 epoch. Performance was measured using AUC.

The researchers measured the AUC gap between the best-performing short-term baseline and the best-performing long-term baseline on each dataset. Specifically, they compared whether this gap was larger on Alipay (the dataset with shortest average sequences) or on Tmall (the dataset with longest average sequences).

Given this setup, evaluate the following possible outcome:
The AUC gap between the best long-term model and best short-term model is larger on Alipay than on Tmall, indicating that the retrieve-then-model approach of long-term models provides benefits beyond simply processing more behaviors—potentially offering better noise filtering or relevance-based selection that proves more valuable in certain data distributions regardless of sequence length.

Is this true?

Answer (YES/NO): YES